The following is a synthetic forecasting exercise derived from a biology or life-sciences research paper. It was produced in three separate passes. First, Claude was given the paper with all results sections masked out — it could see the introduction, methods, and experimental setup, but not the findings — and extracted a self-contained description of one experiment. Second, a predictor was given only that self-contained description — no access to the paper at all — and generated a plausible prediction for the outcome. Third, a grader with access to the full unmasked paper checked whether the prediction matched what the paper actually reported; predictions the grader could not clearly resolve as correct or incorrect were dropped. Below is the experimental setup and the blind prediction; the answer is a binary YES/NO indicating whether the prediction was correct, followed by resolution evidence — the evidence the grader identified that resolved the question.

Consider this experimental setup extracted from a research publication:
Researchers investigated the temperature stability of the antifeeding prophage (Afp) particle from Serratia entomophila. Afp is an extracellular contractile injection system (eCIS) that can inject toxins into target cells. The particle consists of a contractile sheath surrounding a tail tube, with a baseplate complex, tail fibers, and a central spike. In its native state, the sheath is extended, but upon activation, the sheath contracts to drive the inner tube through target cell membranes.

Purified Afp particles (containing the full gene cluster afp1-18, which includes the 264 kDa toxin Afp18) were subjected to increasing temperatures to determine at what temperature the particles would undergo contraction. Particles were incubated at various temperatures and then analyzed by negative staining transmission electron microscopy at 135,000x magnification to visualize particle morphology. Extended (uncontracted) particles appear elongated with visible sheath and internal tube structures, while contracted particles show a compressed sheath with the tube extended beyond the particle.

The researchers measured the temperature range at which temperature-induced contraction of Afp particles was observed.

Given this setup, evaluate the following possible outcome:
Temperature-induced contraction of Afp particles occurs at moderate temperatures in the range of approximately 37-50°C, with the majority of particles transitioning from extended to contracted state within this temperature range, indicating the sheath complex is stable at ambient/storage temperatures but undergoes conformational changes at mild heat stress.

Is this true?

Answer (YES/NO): NO